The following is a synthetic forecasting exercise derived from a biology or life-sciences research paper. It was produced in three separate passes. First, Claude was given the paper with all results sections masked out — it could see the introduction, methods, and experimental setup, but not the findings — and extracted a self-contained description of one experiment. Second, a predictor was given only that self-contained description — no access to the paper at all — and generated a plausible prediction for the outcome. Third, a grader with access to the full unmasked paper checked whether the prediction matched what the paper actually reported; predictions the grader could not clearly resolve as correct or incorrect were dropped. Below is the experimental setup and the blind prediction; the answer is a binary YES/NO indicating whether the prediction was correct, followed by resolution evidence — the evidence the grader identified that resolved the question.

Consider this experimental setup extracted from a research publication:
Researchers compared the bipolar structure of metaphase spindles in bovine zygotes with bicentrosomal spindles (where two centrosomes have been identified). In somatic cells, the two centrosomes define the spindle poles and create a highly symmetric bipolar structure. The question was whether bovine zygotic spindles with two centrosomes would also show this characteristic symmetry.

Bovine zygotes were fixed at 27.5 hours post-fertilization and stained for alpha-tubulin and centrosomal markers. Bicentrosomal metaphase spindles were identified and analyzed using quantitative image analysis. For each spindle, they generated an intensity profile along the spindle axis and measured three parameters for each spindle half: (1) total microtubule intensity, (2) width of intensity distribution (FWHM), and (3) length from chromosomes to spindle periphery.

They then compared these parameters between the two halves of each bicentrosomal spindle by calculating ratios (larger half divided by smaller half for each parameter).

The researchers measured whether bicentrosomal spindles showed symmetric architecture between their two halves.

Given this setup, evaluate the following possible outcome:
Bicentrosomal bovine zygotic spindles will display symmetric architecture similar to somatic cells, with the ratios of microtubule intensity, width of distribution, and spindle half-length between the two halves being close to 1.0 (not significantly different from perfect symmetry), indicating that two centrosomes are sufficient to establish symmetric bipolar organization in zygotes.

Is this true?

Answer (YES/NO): NO